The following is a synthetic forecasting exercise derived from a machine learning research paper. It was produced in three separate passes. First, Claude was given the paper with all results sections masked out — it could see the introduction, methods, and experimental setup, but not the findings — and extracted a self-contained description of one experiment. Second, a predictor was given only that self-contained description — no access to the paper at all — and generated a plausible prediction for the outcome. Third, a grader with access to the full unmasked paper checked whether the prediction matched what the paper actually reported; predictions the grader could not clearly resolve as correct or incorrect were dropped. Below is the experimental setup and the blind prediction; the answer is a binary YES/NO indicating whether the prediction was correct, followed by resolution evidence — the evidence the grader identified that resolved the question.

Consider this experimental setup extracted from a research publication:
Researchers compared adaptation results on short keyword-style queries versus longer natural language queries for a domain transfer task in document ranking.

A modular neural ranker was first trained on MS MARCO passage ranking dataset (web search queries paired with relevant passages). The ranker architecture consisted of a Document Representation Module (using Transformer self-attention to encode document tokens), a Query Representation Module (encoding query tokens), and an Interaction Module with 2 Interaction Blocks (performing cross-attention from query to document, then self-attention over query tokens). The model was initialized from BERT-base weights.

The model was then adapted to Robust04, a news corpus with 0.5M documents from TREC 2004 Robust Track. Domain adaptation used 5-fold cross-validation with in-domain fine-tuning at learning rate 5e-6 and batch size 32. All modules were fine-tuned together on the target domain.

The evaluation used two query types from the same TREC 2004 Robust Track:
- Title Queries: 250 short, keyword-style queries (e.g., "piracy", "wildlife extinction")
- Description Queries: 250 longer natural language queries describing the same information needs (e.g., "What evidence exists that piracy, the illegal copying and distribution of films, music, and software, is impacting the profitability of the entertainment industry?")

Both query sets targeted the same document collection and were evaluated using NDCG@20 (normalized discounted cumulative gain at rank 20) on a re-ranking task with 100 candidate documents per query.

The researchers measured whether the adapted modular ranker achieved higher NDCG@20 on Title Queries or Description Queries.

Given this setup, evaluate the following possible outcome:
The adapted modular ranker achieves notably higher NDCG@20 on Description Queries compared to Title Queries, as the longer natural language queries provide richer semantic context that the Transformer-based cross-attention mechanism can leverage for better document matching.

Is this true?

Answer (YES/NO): YES